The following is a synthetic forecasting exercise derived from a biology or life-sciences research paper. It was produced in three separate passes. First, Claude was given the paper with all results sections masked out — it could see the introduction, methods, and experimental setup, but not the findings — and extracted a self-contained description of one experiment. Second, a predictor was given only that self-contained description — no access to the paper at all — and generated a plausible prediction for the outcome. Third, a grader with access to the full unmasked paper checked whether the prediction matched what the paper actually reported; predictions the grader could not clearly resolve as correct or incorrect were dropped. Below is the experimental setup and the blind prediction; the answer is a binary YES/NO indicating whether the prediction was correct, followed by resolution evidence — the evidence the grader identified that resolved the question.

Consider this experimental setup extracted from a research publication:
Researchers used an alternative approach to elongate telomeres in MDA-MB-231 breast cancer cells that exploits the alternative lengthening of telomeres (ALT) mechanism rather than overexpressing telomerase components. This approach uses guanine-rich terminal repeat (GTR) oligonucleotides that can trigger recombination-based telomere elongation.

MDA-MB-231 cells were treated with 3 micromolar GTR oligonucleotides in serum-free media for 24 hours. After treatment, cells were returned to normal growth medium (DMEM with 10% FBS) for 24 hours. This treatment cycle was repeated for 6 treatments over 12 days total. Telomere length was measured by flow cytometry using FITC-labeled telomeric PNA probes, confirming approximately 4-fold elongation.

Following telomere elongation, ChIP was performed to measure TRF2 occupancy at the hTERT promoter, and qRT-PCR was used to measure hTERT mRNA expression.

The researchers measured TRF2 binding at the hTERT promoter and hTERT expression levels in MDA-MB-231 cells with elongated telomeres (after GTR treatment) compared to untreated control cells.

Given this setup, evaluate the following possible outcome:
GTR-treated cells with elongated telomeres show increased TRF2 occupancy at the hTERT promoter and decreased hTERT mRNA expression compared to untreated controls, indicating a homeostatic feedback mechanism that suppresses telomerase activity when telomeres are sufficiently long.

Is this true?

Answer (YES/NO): NO